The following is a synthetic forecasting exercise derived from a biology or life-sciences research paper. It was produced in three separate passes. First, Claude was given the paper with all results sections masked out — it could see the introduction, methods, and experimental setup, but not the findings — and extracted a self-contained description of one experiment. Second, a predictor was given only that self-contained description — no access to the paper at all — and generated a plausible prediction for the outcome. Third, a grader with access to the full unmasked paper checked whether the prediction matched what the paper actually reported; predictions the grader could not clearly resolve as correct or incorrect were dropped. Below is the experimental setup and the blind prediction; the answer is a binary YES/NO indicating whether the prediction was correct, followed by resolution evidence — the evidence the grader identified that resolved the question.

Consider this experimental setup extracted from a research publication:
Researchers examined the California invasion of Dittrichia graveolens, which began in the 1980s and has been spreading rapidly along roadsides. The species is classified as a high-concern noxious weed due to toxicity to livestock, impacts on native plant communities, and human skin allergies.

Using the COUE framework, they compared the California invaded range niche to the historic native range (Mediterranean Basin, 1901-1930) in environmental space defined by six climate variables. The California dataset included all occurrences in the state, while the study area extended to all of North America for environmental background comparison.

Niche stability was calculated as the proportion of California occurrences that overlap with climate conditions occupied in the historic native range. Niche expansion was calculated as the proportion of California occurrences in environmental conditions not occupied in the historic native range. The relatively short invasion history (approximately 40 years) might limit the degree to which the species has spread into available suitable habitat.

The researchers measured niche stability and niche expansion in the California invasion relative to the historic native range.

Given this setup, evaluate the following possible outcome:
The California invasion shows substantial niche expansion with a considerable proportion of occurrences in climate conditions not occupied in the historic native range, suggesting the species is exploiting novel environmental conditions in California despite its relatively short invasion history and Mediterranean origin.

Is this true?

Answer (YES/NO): NO